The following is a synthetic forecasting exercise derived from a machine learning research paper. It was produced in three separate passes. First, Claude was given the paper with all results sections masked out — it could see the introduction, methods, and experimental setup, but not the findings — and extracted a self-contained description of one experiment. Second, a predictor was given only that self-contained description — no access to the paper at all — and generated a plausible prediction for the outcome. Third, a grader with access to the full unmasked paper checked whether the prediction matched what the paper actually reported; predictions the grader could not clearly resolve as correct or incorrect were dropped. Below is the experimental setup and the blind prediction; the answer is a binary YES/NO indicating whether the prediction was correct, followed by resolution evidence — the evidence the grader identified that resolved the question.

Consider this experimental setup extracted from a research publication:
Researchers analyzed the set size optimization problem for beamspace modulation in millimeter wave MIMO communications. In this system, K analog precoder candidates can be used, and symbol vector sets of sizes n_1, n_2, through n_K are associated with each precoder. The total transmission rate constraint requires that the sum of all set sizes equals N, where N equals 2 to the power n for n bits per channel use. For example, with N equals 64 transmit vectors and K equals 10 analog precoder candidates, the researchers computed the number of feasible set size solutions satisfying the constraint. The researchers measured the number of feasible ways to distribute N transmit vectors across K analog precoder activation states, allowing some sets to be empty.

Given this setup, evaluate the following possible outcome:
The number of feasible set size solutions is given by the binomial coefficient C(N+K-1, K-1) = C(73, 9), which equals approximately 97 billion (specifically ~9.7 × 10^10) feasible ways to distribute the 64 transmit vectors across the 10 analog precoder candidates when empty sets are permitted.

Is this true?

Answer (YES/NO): YES